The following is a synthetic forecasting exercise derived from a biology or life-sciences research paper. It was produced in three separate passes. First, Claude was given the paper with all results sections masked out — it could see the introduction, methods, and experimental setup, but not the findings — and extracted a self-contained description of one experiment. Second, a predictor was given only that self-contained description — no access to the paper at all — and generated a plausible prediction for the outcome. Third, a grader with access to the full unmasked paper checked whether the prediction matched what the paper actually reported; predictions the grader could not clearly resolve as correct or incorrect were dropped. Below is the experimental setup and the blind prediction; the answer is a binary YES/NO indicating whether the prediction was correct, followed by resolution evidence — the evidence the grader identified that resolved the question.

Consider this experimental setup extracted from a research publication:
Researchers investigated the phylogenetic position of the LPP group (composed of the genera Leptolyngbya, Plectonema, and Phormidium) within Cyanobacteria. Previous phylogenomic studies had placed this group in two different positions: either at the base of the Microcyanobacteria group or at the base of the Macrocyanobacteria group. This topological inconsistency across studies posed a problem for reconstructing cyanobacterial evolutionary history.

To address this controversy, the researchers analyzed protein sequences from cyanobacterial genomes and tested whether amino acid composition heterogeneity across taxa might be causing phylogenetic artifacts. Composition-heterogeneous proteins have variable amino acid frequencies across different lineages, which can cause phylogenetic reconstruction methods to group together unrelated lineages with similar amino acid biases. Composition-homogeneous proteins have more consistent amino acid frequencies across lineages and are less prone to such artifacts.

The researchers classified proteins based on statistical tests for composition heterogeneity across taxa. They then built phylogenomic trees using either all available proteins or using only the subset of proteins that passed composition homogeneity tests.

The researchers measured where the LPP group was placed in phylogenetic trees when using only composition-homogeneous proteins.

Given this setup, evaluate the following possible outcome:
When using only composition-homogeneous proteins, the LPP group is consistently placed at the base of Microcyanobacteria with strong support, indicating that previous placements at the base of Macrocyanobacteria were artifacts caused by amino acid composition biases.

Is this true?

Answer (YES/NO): YES